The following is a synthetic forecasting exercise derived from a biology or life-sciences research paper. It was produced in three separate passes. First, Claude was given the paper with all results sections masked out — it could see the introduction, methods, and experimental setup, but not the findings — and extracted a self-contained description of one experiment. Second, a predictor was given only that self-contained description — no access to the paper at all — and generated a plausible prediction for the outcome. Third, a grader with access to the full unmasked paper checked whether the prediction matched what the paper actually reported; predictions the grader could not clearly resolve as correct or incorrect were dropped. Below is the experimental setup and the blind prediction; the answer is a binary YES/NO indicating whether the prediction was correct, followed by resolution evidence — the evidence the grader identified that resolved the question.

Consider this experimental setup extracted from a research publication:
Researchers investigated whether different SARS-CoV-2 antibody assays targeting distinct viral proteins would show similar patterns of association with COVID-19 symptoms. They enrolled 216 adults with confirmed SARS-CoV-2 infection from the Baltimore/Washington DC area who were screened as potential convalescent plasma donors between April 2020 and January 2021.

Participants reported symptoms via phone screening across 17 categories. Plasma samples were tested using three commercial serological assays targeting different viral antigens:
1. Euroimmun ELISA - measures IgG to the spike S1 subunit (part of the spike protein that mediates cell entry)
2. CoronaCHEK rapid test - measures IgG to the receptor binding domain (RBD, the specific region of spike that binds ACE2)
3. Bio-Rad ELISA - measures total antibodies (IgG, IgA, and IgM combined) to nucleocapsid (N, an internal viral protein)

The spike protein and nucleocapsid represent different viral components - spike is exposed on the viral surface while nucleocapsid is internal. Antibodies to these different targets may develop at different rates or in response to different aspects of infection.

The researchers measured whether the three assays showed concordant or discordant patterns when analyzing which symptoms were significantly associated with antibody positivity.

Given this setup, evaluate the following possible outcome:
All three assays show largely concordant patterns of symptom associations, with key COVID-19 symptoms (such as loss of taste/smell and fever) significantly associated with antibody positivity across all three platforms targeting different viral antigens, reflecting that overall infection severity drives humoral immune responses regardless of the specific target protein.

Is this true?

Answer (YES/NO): NO